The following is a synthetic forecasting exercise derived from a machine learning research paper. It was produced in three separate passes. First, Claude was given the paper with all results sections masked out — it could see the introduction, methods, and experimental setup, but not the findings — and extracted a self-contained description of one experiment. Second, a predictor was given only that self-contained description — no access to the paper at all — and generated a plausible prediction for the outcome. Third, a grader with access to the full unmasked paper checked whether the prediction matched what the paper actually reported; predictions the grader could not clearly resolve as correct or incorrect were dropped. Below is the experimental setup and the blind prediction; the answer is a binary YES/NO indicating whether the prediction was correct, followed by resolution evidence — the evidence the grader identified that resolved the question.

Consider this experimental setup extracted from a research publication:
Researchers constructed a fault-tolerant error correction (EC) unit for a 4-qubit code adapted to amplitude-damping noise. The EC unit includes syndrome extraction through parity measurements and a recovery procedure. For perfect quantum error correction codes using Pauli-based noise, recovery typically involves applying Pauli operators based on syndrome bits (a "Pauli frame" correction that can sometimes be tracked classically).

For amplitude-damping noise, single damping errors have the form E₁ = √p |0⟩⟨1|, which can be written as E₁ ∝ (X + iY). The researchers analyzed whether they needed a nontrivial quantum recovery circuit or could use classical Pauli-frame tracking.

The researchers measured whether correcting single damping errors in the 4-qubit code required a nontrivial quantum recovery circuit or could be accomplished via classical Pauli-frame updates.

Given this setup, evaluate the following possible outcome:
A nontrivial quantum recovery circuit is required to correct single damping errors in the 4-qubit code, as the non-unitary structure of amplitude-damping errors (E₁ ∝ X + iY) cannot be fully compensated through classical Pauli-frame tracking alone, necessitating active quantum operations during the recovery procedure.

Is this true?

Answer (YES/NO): YES